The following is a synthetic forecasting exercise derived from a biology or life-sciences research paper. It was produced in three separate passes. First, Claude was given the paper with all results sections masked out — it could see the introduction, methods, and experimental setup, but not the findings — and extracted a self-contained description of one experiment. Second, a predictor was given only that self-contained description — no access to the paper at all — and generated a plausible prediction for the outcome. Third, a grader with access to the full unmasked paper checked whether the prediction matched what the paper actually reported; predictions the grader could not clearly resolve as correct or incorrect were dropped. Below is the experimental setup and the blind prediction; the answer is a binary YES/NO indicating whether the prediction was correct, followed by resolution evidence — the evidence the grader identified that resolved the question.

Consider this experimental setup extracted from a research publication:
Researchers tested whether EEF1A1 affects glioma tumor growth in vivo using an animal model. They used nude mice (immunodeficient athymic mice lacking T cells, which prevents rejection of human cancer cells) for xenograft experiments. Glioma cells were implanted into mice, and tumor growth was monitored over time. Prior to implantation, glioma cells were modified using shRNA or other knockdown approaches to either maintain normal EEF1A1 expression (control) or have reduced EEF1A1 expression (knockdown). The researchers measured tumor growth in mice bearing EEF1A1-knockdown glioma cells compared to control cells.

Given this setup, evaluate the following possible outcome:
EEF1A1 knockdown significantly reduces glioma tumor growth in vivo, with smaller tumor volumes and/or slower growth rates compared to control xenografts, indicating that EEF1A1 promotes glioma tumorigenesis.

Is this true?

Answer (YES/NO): YES